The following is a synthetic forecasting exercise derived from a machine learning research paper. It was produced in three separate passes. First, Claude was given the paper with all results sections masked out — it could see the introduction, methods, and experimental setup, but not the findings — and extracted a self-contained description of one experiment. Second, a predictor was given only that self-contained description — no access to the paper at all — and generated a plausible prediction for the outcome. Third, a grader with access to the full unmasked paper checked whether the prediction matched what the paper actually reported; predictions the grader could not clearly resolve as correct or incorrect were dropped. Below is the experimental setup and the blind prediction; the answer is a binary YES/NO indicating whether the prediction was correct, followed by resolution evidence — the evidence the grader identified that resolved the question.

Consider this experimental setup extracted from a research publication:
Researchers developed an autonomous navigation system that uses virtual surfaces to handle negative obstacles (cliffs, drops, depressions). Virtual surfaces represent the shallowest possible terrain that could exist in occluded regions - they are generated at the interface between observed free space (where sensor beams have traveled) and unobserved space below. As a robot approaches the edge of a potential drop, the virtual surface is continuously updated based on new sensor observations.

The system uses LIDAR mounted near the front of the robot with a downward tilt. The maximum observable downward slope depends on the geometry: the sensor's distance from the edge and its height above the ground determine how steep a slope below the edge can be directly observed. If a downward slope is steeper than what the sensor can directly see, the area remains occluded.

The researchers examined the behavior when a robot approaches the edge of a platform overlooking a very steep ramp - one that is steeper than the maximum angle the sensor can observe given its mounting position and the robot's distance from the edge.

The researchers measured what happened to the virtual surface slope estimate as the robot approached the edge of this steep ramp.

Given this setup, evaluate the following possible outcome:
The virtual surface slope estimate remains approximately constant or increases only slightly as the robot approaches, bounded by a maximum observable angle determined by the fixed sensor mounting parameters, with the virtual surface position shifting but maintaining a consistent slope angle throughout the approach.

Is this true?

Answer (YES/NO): NO